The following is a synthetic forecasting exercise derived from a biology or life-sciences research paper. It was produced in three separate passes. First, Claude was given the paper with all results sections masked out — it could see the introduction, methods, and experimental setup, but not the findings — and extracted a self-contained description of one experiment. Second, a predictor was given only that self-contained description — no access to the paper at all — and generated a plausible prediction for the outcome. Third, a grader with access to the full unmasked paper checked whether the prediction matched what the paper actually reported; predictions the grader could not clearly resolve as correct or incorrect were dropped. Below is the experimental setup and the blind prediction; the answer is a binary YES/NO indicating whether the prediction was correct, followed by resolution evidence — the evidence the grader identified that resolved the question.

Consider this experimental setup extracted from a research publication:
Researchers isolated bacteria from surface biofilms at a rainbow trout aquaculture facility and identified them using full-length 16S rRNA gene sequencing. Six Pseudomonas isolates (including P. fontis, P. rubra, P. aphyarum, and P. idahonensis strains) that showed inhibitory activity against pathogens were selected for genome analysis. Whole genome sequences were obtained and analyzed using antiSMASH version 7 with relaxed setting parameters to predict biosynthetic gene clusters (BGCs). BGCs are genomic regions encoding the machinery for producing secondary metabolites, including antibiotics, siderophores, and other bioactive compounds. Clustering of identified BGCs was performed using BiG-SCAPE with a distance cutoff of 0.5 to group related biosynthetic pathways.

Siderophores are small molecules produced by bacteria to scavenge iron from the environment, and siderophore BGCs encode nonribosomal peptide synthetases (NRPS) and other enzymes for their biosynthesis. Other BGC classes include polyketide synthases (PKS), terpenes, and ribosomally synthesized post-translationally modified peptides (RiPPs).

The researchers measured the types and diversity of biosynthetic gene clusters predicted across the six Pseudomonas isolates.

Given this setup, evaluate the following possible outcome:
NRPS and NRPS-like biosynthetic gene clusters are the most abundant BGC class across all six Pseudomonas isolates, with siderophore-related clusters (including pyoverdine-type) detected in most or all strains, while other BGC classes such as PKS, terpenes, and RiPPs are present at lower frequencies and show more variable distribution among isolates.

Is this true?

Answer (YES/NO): NO